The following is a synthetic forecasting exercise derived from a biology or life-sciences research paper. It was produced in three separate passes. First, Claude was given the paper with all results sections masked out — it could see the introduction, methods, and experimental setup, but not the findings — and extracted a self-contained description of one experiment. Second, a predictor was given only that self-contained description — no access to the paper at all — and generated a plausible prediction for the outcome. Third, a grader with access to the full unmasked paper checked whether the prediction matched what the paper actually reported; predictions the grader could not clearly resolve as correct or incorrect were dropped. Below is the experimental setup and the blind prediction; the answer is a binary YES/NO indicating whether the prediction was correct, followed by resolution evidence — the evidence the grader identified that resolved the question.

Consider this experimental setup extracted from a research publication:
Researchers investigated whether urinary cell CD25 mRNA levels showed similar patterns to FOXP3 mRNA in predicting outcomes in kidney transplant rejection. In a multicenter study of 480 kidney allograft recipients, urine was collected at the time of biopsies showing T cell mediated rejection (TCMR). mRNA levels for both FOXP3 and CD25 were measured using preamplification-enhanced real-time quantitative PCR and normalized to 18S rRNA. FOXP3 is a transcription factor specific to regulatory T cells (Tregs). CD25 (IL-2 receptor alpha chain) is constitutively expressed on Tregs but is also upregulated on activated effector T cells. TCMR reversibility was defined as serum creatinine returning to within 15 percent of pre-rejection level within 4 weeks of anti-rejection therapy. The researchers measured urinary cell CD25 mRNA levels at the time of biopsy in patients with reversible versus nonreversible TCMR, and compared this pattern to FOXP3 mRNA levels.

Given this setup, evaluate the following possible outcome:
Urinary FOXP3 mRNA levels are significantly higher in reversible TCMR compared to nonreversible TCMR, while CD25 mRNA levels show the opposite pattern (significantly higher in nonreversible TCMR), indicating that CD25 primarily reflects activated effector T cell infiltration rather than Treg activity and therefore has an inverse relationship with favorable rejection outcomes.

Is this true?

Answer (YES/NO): NO